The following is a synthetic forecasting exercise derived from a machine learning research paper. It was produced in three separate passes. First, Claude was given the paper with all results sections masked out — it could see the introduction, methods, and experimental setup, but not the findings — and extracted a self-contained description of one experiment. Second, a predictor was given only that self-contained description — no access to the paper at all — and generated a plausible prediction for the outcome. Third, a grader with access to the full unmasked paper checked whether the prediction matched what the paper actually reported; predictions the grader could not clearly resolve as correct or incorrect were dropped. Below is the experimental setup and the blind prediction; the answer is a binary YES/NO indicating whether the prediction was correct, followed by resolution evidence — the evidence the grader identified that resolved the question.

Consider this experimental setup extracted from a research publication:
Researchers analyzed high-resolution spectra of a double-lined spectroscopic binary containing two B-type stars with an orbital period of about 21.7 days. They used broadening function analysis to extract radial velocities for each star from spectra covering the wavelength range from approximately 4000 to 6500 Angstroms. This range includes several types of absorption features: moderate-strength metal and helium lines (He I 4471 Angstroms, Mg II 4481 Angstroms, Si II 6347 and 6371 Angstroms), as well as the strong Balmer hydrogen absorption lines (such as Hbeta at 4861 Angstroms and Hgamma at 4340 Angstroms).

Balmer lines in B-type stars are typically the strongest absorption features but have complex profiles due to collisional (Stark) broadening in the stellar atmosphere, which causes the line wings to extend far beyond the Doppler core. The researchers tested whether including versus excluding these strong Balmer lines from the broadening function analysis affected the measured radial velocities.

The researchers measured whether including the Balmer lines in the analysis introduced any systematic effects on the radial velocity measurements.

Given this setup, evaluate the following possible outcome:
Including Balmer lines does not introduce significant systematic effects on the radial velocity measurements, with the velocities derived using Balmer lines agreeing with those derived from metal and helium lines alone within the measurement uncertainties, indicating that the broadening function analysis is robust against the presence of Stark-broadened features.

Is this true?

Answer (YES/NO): NO